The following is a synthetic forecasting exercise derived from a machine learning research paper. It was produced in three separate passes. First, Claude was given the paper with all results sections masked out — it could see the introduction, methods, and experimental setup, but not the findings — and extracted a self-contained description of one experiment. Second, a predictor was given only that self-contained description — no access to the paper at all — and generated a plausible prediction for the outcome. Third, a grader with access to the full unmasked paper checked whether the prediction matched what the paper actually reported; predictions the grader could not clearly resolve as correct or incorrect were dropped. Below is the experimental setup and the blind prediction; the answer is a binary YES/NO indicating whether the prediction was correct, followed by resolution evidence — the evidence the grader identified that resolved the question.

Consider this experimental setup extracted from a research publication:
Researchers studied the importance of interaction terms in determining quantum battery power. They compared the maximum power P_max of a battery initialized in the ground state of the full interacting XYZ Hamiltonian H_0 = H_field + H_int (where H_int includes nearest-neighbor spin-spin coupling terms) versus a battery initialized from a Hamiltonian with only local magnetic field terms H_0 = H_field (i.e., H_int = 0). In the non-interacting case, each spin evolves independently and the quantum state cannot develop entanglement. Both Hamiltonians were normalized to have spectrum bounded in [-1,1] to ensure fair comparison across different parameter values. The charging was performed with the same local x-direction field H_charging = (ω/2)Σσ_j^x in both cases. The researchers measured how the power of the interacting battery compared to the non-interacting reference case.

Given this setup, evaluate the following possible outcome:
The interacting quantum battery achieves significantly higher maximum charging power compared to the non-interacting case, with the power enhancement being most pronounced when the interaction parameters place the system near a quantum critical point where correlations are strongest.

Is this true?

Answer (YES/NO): YES